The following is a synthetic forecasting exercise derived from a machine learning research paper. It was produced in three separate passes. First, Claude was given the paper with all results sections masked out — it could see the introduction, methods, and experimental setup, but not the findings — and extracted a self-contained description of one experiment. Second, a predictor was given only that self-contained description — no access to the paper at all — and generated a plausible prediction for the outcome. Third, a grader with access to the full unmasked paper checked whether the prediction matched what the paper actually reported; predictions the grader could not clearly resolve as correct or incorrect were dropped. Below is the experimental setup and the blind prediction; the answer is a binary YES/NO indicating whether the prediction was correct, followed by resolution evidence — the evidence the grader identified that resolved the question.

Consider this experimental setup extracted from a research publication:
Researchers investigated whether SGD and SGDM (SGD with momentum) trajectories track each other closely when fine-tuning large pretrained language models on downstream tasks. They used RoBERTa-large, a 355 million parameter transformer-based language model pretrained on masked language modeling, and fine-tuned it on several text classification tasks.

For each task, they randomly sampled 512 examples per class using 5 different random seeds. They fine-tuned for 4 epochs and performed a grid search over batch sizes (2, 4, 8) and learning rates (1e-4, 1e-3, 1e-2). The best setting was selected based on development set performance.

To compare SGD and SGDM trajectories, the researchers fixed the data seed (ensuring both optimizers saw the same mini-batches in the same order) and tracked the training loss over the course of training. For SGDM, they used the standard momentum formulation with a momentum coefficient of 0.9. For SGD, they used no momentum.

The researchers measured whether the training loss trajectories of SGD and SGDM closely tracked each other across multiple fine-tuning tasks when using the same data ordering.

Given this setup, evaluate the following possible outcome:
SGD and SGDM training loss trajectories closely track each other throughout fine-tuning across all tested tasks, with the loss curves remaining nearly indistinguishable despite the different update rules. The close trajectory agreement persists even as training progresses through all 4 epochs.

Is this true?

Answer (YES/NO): YES